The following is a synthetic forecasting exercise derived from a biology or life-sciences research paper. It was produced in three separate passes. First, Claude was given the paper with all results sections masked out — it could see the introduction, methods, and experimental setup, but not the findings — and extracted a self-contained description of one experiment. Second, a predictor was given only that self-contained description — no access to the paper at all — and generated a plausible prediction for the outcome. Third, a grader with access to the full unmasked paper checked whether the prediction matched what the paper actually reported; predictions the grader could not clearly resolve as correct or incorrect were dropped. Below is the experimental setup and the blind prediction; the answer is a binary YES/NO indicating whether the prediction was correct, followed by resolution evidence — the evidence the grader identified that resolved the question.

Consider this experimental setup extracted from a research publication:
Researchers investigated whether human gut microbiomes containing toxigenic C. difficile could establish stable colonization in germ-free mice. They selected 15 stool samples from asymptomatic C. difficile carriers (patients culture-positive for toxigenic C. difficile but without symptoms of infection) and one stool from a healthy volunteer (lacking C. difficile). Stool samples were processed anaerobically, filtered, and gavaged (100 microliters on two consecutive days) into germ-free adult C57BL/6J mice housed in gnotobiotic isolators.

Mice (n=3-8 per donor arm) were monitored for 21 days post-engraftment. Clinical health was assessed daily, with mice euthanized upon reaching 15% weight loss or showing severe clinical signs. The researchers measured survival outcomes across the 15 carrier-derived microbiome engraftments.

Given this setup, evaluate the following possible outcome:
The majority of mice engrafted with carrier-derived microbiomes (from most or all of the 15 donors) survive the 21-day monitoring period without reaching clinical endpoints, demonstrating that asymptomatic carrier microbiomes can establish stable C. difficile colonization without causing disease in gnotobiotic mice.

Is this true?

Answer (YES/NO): YES